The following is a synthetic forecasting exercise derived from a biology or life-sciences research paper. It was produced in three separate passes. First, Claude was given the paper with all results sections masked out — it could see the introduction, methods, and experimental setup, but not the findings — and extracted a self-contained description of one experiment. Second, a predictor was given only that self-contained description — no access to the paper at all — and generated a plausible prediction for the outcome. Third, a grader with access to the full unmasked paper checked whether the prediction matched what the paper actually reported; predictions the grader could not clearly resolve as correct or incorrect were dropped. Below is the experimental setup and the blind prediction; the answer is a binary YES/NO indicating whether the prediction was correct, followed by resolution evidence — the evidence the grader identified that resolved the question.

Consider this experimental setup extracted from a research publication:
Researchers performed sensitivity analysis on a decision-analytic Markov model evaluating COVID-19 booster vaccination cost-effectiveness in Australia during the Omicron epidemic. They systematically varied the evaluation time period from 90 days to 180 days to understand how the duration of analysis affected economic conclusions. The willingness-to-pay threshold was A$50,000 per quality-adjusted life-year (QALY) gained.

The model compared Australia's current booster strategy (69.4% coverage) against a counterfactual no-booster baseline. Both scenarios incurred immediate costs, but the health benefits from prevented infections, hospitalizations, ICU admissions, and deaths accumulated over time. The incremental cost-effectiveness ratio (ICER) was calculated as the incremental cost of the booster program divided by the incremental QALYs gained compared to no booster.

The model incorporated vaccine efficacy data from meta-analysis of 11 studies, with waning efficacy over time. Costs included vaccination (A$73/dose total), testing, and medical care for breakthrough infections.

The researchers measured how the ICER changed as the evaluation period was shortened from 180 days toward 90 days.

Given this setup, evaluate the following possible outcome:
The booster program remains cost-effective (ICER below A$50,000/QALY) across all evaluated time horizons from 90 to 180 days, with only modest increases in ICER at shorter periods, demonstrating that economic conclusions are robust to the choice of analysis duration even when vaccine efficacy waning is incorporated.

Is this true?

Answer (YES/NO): NO